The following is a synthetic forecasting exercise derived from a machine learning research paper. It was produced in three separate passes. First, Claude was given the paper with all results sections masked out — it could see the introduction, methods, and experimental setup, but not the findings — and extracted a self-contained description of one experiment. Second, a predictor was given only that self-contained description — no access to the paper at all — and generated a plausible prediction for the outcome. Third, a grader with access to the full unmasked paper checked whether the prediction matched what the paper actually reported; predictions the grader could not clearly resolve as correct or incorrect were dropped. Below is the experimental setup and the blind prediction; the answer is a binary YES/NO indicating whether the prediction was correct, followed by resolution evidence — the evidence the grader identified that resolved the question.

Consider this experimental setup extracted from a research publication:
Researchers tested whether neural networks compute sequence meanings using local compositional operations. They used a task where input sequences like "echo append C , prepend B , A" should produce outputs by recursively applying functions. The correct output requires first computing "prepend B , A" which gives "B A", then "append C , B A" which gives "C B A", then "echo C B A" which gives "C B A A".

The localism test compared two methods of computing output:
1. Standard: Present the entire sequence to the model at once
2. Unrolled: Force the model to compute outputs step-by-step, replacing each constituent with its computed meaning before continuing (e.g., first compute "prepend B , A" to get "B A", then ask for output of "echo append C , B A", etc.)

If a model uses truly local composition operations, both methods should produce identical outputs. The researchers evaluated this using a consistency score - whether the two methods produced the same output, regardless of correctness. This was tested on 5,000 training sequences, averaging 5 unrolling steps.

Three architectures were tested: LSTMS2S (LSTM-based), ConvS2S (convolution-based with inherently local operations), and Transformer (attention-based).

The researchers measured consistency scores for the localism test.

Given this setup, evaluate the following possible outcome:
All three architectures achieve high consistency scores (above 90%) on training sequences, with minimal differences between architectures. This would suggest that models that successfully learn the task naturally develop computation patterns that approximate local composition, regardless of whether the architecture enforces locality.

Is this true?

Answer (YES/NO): NO